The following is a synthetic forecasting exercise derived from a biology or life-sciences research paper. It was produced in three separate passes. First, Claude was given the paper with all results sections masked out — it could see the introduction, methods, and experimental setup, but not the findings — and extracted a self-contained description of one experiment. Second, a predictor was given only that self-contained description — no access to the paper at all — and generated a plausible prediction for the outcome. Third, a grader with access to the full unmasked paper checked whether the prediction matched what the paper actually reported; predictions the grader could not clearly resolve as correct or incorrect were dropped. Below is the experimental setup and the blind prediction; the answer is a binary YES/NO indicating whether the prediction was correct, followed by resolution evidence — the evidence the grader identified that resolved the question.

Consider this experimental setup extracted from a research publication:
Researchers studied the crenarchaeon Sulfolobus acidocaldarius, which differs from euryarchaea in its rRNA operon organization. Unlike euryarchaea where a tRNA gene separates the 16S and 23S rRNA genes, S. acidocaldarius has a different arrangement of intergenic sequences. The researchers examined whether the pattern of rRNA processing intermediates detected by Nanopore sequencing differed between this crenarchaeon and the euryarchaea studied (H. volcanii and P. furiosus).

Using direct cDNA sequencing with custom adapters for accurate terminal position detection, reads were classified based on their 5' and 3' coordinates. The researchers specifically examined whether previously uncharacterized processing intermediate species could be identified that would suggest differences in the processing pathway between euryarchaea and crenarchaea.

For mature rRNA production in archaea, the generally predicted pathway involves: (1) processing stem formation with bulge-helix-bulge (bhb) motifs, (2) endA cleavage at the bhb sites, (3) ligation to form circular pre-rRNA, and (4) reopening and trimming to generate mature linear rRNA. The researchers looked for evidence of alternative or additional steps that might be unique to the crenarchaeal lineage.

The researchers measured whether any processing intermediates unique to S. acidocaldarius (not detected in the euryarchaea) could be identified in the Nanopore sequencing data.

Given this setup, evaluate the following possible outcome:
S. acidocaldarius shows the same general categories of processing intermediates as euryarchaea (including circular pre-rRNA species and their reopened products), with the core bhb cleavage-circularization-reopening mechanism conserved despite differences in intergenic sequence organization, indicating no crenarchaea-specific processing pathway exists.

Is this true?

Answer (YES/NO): NO